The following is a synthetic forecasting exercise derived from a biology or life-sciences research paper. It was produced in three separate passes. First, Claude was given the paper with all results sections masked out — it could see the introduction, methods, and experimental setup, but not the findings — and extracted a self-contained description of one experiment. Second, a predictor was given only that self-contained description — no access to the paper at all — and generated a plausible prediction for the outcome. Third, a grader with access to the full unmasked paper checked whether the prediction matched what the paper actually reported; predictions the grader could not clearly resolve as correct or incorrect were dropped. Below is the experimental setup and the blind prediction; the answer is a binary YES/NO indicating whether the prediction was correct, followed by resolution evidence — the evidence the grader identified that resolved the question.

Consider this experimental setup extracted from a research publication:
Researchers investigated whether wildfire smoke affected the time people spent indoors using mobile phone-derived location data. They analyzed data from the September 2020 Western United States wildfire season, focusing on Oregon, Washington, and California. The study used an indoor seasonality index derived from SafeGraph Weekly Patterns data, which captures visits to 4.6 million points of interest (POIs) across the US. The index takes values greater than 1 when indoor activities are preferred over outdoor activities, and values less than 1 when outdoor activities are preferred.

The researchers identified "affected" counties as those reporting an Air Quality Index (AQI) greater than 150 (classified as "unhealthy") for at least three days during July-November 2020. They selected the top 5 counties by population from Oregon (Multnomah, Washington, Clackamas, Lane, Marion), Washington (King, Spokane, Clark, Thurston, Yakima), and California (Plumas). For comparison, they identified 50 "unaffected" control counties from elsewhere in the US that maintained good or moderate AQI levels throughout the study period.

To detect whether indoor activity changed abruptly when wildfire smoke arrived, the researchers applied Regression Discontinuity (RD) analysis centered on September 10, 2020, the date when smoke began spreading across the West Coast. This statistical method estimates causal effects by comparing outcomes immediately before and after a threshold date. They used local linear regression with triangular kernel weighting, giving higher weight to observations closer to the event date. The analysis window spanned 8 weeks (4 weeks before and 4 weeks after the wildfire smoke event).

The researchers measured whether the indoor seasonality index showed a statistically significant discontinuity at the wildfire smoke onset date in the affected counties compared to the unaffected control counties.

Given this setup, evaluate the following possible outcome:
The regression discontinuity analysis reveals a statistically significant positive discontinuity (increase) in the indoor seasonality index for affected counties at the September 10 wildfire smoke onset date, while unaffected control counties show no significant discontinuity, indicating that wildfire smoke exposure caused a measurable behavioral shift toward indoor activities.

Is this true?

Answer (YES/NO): NO